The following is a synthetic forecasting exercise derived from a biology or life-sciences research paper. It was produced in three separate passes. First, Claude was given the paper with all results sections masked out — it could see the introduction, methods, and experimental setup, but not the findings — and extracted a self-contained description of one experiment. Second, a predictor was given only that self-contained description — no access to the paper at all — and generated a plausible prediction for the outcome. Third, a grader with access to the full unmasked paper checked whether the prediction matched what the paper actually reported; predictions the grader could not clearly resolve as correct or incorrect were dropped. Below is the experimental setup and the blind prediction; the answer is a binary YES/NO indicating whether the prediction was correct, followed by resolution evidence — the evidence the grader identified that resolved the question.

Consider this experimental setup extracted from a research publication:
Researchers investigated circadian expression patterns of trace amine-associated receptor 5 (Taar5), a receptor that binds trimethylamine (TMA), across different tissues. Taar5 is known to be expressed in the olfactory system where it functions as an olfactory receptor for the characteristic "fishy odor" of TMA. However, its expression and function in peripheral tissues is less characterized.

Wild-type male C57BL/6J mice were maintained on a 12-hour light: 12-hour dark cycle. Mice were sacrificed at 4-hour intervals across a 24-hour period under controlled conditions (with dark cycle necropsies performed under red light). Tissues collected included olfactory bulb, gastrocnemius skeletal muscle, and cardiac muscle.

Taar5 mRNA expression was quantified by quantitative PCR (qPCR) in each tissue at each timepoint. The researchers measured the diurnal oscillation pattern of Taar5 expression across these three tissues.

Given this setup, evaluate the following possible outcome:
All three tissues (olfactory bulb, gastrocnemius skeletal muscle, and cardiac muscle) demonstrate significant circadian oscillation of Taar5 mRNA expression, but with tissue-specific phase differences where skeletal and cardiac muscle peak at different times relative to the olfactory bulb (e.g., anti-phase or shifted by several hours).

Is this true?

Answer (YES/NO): NO